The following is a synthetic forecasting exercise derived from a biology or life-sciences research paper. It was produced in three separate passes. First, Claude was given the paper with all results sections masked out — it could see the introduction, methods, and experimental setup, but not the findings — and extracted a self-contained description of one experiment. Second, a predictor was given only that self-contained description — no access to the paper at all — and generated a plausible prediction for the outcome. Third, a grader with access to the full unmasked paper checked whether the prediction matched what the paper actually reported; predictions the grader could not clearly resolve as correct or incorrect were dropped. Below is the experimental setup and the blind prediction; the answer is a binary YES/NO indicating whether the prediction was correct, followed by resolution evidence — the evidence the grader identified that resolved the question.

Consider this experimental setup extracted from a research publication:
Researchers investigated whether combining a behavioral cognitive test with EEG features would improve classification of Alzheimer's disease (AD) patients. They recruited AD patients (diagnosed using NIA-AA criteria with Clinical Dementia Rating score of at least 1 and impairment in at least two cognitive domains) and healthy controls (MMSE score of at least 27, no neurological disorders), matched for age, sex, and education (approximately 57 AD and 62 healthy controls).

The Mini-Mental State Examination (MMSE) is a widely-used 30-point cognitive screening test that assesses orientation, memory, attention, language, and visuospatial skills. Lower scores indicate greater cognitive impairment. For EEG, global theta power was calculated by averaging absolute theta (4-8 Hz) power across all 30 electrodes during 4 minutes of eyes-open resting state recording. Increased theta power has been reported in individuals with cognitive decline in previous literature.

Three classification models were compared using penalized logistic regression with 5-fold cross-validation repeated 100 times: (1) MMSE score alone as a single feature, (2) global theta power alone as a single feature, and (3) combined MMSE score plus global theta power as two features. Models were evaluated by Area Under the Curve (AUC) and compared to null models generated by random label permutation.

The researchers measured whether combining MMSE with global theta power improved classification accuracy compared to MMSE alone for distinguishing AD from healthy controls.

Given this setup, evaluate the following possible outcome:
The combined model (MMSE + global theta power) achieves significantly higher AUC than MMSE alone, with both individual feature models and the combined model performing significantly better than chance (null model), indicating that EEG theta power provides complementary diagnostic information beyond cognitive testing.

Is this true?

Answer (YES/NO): NO